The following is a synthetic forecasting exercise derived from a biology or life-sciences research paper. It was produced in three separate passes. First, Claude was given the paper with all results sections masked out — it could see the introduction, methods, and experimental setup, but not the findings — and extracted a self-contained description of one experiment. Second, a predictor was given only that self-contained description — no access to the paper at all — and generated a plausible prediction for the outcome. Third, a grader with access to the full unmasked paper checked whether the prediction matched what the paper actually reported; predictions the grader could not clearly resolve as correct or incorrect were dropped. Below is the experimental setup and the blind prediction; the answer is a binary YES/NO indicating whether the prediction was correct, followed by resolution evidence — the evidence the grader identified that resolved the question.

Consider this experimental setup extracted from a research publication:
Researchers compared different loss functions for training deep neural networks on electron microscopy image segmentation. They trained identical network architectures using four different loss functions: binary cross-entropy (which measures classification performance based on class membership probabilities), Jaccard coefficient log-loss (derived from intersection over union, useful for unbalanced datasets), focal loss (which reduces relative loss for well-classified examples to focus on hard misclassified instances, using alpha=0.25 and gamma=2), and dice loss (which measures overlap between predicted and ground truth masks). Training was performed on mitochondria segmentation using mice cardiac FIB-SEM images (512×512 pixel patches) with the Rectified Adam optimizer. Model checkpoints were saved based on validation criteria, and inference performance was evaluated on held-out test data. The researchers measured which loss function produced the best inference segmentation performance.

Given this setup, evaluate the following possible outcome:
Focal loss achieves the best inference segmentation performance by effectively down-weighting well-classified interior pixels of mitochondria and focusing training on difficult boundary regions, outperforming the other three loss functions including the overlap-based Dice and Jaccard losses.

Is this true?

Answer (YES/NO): NO